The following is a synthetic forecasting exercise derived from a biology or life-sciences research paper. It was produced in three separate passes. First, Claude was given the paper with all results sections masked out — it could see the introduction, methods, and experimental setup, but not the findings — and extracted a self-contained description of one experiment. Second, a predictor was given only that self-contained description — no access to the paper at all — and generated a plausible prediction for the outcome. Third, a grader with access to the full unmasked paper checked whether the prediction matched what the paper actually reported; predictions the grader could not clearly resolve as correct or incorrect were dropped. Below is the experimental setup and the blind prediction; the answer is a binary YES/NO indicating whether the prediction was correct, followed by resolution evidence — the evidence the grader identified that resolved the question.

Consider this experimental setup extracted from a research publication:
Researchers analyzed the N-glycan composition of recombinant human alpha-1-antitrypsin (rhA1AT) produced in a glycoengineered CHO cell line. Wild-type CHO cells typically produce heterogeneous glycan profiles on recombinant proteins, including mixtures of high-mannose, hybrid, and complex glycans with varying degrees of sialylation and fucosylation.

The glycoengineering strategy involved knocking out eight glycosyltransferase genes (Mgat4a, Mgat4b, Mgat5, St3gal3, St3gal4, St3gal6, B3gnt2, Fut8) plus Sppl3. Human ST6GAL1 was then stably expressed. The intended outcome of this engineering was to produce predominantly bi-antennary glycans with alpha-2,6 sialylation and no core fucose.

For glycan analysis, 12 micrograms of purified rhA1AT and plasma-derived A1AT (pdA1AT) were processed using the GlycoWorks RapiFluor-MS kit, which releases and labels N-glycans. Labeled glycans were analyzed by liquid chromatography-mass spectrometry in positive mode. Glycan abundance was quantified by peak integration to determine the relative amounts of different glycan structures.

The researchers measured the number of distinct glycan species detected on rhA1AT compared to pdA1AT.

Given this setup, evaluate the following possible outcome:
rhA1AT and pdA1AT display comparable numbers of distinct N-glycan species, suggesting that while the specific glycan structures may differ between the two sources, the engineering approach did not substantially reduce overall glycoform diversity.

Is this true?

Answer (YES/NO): YES